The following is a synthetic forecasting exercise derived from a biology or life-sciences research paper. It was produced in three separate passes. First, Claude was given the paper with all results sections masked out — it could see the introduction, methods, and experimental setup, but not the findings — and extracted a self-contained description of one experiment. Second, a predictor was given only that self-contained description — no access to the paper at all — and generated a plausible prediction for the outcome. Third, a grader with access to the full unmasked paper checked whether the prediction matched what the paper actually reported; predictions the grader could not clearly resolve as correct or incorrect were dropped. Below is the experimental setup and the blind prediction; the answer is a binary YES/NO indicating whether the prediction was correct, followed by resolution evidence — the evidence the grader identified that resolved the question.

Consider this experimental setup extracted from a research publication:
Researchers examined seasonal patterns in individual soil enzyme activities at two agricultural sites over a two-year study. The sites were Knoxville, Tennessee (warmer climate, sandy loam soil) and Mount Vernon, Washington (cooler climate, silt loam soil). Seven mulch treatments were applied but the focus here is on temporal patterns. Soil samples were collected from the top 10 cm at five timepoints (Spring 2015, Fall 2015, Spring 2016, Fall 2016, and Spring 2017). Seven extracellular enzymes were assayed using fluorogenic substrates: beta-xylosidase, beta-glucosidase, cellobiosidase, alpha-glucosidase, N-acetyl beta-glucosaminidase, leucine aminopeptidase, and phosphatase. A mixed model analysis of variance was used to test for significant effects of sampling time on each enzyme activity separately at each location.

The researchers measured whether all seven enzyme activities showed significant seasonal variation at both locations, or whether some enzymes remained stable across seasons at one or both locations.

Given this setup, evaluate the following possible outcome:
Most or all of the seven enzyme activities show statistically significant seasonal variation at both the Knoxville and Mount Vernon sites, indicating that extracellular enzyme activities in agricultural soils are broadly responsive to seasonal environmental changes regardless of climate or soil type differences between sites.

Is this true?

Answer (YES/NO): NO